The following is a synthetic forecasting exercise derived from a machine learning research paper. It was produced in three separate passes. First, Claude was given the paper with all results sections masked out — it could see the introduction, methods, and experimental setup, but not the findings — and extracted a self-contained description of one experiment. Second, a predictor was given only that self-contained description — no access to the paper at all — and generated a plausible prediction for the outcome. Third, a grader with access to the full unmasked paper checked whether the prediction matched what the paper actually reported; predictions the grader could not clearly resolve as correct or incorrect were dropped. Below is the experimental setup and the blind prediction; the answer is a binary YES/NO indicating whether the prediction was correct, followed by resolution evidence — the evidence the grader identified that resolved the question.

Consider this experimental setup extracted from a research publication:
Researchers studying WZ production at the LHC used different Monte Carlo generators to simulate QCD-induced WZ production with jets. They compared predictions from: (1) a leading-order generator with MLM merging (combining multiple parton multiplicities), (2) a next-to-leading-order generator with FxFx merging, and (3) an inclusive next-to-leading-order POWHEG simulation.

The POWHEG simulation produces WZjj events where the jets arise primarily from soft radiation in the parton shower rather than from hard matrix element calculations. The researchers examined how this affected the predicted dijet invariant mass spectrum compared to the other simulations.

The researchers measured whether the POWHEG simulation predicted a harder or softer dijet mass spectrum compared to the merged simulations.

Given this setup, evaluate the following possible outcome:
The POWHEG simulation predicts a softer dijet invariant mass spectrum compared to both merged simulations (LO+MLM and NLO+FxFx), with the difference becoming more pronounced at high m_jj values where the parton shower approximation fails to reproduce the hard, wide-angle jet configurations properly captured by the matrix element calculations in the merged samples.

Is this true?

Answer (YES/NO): YES